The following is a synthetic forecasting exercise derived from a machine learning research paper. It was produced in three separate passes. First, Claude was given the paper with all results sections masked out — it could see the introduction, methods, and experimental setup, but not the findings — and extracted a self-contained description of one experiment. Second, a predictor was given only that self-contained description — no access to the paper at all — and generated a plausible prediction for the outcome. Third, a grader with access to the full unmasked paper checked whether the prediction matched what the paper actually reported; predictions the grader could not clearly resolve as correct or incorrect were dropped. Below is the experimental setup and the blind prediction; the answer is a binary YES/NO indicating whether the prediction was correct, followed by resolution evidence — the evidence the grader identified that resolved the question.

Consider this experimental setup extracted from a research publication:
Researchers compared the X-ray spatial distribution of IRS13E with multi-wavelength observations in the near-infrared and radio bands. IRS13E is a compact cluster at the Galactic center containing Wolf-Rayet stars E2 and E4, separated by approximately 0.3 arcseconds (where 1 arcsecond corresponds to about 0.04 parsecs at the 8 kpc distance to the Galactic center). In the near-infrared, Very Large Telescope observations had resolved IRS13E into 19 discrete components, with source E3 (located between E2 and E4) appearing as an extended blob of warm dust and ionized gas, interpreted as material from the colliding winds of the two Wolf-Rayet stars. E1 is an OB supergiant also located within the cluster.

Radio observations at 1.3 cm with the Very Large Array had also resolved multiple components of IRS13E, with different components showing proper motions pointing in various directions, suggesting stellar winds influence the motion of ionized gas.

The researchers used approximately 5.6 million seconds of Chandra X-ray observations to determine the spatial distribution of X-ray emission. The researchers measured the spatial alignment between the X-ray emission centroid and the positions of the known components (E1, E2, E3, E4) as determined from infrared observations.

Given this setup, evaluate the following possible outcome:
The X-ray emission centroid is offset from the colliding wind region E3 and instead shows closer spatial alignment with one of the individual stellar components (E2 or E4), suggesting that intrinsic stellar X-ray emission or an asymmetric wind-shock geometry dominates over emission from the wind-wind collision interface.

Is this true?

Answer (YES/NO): NO